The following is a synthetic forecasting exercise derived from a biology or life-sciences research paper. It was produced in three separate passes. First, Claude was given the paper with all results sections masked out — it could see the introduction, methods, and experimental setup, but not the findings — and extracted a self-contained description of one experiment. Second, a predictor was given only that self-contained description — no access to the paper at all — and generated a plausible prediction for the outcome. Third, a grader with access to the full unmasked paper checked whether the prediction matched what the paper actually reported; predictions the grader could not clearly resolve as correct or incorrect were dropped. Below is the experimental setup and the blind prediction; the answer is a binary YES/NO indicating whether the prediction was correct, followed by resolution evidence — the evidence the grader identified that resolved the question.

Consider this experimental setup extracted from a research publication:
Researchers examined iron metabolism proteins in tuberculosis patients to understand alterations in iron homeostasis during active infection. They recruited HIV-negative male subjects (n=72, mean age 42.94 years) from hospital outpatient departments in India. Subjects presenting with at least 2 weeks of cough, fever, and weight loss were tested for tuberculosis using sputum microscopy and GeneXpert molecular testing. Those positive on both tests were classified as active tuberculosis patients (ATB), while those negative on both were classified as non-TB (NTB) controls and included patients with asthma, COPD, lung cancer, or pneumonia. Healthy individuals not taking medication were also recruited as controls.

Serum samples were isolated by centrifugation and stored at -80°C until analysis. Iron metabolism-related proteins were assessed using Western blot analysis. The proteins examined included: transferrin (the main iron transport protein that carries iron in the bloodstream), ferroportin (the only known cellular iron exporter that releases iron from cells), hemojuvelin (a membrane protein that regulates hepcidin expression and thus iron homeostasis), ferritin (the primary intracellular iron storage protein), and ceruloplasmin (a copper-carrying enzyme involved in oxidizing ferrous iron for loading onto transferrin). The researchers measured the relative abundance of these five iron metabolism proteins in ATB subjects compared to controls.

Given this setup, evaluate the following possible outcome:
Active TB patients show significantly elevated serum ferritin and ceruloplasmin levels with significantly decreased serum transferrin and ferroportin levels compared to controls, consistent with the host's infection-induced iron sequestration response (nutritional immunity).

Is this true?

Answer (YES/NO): YES